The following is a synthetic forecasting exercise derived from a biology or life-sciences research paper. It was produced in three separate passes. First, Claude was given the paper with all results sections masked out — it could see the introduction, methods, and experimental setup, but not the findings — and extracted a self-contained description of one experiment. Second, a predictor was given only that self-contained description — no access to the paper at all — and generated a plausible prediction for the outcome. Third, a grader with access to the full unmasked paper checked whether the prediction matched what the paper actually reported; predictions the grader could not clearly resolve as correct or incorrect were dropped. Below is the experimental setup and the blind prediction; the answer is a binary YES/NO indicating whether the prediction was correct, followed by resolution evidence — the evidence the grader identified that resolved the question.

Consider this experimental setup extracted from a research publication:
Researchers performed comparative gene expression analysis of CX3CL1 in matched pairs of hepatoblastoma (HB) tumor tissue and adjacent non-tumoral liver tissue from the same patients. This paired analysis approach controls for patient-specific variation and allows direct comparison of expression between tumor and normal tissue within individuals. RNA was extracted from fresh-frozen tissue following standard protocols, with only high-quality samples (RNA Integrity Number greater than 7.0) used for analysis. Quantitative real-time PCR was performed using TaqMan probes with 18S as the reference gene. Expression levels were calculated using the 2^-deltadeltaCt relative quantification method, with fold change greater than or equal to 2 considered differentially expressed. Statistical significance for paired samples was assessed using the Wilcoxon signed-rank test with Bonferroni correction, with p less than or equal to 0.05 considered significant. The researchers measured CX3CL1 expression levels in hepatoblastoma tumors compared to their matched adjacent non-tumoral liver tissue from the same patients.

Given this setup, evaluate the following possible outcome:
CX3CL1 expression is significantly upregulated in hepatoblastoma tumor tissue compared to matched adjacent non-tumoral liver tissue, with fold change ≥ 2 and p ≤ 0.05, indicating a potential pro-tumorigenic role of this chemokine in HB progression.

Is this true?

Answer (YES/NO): YES